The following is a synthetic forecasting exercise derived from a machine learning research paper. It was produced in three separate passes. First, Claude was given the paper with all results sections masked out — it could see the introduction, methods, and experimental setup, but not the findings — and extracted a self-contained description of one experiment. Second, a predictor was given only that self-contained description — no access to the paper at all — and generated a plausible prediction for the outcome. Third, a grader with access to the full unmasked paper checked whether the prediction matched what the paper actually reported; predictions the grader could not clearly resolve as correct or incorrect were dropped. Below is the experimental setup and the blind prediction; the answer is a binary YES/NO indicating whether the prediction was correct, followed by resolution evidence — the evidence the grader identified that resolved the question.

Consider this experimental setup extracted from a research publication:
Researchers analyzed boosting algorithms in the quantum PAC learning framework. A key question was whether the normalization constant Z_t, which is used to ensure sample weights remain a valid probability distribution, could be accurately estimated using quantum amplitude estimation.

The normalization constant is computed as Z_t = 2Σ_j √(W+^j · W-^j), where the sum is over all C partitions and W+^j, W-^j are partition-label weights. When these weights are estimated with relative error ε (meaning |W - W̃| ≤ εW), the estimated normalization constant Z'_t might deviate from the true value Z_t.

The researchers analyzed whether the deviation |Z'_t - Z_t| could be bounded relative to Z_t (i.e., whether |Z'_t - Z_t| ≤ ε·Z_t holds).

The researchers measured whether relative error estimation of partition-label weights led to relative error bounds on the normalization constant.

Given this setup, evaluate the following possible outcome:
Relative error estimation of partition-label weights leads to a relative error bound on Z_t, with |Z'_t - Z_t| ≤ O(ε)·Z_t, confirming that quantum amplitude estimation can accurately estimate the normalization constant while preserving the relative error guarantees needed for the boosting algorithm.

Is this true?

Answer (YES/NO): YES